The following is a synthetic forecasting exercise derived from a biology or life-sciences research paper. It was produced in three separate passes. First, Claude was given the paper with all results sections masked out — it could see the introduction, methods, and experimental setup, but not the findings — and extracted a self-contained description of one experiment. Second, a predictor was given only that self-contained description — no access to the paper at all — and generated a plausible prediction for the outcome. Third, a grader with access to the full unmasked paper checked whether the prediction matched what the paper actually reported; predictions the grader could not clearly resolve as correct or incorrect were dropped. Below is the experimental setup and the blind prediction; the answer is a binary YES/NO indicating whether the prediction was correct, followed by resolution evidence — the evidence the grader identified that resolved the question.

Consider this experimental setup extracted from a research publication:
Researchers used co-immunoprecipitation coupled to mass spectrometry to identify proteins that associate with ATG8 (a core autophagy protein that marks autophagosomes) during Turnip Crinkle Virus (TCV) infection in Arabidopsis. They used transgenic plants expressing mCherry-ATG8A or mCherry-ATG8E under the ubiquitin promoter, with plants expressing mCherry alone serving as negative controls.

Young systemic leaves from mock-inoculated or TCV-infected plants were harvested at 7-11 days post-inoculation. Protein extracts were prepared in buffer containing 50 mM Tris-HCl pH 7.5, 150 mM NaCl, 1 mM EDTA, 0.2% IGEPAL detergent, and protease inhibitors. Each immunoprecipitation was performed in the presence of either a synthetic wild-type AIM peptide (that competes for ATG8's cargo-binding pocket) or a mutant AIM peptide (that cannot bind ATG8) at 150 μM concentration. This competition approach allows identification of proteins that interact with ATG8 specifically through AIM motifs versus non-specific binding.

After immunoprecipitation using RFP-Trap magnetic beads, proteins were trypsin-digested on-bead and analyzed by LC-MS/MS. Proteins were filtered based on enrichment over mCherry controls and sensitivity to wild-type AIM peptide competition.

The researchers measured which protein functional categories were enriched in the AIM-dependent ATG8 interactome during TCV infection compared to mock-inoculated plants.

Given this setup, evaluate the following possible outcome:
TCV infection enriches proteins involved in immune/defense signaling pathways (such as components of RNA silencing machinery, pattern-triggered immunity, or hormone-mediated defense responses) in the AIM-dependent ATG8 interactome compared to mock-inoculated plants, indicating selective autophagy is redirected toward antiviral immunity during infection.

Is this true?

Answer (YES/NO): NO